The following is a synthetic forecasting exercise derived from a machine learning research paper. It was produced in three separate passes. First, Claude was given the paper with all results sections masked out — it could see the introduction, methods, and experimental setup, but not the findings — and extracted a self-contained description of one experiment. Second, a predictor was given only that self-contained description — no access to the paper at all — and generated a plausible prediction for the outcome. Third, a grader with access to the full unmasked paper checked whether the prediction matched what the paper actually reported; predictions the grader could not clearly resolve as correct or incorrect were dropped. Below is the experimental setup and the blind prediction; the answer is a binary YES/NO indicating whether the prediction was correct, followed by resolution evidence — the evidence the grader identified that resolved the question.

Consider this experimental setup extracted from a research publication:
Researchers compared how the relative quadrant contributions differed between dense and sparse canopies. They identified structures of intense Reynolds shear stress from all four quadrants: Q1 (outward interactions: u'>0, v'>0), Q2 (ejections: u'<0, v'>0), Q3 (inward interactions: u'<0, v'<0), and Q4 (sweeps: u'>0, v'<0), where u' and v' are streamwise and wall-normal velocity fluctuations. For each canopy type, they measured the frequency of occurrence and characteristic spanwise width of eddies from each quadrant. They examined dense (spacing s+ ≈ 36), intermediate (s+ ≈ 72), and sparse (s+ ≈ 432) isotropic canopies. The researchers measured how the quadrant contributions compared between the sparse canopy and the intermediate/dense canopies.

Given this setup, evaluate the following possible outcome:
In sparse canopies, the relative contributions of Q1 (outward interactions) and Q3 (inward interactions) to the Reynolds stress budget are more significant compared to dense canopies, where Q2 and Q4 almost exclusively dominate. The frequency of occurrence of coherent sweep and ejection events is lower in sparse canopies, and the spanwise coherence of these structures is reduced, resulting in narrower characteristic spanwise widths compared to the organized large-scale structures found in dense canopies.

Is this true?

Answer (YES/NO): NO